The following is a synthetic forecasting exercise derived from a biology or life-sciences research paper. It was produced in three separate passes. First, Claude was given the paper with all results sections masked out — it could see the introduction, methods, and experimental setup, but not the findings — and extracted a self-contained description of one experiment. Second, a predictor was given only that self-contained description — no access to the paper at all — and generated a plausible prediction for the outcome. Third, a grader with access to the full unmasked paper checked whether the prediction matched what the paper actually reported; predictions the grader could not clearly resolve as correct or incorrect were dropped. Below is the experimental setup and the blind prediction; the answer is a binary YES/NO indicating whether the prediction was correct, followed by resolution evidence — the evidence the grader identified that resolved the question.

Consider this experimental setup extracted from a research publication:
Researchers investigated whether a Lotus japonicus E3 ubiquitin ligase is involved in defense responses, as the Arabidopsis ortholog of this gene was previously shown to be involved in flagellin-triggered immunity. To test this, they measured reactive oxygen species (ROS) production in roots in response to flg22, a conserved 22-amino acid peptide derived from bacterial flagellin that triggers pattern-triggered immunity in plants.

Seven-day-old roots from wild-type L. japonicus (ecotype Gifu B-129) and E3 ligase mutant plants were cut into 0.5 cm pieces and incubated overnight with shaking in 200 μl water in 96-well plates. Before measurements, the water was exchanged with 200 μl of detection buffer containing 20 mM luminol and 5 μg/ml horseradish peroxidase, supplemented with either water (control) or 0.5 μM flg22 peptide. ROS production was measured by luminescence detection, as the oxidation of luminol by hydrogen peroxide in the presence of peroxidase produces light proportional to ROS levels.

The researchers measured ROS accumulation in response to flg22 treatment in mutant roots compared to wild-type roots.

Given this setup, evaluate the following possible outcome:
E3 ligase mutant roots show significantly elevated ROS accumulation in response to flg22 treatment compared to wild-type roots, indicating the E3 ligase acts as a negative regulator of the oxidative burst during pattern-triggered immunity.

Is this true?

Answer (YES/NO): NO